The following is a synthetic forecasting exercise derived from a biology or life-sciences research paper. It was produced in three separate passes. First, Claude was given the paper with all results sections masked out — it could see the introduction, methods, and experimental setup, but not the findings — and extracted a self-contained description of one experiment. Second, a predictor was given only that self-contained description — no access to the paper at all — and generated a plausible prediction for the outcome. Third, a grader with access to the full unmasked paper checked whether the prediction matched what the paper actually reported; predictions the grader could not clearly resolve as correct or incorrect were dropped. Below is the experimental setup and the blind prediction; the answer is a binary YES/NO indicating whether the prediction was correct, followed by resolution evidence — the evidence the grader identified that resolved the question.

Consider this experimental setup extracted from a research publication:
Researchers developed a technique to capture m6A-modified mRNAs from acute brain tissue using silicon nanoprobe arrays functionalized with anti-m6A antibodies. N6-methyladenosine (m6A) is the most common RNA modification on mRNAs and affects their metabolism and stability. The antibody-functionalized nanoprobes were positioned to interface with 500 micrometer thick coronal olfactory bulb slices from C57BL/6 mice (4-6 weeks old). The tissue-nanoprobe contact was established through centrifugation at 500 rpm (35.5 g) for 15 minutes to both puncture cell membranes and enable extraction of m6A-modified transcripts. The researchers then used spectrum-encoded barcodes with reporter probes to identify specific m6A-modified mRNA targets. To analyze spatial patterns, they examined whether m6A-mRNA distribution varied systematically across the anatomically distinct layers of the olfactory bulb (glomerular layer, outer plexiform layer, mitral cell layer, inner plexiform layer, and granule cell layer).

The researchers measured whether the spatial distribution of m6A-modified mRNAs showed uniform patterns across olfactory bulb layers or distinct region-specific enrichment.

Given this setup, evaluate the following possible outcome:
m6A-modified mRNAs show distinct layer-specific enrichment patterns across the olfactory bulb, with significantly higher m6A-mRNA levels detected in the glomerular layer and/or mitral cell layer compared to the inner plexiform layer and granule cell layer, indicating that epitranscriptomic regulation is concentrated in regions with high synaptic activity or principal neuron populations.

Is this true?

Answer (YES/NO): NO